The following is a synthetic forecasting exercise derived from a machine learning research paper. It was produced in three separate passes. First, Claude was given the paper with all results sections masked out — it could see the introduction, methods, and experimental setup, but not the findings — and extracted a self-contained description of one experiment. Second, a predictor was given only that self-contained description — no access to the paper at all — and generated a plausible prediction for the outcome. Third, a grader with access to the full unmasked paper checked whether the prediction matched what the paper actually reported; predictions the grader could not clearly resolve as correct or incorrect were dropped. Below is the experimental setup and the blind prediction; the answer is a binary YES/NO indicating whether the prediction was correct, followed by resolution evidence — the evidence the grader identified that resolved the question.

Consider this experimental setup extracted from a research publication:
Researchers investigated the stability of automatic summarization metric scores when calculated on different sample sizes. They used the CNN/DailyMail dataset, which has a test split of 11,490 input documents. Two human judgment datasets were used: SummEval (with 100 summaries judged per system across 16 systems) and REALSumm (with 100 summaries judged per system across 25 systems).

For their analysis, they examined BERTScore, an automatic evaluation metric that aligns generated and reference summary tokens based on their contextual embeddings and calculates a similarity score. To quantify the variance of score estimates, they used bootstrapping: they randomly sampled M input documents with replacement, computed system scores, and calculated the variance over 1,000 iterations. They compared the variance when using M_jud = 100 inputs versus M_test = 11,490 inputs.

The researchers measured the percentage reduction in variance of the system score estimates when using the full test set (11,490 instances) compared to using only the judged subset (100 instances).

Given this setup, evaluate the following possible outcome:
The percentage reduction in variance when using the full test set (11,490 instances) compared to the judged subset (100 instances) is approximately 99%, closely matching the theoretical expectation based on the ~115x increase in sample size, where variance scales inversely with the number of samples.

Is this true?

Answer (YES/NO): YES